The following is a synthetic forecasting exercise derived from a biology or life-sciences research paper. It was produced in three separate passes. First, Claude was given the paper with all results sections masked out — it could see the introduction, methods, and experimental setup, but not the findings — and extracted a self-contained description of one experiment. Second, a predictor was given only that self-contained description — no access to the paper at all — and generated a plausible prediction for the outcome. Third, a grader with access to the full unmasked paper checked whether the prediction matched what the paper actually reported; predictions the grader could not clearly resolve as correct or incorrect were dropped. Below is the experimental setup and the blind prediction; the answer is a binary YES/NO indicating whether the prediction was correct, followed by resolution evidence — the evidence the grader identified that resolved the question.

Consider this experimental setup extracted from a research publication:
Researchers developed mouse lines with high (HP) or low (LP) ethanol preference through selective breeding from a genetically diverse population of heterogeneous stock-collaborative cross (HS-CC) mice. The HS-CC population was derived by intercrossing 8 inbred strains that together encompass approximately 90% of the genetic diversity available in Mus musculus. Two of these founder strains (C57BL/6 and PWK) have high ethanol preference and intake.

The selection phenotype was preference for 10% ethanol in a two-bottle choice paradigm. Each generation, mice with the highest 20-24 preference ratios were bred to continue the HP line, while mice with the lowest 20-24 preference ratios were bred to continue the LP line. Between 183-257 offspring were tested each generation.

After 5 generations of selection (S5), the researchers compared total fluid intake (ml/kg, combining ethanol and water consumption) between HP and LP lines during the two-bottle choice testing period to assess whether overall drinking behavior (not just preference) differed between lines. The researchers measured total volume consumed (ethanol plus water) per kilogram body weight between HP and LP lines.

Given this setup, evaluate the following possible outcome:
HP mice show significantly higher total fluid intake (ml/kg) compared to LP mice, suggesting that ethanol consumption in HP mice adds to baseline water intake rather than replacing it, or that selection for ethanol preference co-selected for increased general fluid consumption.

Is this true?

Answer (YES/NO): NO